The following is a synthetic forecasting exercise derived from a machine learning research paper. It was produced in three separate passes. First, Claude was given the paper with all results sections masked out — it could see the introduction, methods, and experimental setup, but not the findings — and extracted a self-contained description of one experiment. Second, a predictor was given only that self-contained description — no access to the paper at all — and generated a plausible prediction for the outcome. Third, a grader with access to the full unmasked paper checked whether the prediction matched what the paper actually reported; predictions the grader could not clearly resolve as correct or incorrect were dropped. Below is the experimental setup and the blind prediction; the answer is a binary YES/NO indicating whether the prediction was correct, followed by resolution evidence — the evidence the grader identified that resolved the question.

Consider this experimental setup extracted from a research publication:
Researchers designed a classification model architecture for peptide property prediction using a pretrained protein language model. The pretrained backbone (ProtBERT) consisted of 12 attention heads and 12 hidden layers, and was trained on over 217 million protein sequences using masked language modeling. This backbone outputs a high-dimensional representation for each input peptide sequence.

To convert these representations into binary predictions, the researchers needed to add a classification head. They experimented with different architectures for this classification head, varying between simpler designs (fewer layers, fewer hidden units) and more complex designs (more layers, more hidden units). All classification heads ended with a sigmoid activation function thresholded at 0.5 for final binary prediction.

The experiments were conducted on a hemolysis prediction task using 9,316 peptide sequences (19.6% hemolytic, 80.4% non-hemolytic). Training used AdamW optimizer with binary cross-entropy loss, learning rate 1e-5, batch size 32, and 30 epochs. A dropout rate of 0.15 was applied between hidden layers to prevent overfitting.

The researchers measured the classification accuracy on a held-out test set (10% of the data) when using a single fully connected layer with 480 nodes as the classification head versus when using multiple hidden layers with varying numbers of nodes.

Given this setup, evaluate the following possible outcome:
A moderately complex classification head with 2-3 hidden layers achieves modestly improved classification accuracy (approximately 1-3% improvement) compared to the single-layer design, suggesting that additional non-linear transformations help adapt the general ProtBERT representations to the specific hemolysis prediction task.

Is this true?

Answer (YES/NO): NO